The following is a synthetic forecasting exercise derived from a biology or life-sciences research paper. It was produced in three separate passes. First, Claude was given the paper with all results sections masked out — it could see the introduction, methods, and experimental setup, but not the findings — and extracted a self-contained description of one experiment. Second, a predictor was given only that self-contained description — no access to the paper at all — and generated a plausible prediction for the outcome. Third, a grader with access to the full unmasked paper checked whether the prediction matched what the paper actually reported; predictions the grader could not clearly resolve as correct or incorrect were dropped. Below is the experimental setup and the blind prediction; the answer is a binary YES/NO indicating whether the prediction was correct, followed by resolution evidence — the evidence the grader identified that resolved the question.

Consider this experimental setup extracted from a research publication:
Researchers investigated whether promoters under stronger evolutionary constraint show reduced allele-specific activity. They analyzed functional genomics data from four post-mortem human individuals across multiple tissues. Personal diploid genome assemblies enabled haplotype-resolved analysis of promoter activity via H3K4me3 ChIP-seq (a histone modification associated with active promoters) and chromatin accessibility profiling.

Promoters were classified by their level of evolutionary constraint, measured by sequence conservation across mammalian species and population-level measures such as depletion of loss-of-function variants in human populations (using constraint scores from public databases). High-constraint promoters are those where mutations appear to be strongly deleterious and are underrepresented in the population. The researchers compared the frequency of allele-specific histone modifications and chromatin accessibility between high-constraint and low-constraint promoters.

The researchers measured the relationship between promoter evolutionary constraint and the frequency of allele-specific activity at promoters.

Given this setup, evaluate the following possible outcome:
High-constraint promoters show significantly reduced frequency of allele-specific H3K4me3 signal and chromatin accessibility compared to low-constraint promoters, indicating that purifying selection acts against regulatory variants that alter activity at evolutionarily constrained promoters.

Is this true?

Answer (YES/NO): YES